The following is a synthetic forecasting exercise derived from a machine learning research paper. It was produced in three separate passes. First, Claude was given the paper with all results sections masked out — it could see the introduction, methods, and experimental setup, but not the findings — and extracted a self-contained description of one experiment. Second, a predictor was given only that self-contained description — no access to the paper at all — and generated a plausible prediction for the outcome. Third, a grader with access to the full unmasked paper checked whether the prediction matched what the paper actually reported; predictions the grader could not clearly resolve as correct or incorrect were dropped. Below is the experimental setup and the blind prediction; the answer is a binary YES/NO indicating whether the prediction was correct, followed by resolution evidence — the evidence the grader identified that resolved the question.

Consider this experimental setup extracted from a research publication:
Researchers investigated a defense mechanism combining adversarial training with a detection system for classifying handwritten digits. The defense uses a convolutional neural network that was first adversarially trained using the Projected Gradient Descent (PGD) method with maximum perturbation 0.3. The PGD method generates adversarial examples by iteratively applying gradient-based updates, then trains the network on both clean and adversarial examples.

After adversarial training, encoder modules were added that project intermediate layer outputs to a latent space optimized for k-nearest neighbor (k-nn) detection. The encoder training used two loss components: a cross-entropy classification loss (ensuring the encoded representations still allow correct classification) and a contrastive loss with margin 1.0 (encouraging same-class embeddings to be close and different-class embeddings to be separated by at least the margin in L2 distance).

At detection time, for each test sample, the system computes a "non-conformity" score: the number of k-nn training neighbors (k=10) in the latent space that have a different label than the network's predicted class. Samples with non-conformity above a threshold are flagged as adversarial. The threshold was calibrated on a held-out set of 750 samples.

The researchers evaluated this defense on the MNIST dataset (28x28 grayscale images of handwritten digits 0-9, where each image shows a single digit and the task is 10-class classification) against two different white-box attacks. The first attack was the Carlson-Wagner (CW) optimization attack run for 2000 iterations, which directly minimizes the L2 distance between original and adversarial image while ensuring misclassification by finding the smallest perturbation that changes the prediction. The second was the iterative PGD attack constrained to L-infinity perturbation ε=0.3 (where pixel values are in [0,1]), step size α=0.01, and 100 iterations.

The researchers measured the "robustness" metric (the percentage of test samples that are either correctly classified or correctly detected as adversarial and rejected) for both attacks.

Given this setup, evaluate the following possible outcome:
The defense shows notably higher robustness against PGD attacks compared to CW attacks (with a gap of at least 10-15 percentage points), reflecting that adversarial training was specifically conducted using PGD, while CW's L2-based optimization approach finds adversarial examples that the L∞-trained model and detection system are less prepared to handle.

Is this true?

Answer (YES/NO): NO